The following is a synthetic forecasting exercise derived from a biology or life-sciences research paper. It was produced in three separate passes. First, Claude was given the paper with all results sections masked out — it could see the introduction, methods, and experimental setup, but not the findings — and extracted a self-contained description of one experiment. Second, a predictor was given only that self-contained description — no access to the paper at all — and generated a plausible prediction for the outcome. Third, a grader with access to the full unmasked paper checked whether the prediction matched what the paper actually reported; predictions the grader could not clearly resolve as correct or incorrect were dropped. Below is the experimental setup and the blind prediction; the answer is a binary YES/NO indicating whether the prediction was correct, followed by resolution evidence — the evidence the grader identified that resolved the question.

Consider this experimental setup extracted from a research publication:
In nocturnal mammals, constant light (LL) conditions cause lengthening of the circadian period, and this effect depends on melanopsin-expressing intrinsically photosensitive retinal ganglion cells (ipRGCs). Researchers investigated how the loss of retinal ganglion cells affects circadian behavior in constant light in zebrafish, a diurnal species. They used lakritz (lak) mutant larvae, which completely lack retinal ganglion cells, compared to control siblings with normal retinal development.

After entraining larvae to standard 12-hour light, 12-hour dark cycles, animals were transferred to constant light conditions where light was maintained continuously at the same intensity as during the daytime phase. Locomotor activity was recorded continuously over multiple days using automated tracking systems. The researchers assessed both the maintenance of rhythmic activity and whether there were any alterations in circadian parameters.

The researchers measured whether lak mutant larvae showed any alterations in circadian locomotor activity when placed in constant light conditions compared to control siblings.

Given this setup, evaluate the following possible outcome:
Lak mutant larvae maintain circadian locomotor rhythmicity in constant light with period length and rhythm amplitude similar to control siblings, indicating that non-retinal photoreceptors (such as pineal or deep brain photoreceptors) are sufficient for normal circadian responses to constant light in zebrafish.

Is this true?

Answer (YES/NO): NO